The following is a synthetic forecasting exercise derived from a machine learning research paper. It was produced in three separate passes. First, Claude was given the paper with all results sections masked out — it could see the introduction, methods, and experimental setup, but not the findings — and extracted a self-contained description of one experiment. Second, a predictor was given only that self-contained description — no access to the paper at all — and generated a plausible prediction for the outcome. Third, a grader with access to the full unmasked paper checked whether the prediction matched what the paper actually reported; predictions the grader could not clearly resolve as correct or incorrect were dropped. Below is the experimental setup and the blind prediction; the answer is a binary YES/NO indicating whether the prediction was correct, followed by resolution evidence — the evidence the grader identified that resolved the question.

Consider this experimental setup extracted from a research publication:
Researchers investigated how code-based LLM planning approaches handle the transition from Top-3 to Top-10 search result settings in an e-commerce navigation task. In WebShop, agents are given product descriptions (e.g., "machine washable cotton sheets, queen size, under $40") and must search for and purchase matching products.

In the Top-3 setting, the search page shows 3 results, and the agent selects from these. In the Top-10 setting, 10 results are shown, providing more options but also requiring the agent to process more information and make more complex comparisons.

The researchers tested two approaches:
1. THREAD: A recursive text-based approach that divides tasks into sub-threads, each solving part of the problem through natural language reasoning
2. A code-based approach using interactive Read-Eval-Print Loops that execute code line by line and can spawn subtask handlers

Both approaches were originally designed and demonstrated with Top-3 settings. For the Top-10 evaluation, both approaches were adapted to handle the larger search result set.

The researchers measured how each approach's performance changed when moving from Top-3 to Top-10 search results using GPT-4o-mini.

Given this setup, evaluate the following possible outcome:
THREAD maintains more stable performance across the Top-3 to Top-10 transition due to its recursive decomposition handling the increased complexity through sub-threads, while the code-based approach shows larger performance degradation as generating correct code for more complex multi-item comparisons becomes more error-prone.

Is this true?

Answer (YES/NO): NO